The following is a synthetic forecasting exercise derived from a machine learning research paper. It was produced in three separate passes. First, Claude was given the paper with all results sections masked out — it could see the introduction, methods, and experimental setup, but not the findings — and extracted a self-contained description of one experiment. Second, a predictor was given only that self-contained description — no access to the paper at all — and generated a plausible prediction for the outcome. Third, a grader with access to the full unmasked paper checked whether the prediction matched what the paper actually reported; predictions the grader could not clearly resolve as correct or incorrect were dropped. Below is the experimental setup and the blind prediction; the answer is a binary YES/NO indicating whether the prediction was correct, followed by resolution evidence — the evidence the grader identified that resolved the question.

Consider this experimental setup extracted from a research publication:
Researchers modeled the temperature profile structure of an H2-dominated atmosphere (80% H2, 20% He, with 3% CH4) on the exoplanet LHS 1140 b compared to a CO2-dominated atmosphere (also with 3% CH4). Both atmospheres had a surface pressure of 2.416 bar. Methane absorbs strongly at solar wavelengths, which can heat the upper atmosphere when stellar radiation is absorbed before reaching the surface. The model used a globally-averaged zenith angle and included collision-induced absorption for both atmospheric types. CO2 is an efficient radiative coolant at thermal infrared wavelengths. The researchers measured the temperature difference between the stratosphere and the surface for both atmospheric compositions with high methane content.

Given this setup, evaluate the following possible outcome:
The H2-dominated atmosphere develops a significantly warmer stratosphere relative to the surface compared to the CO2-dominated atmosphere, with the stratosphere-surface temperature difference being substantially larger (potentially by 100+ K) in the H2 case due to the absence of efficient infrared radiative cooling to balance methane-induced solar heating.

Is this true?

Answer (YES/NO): NO